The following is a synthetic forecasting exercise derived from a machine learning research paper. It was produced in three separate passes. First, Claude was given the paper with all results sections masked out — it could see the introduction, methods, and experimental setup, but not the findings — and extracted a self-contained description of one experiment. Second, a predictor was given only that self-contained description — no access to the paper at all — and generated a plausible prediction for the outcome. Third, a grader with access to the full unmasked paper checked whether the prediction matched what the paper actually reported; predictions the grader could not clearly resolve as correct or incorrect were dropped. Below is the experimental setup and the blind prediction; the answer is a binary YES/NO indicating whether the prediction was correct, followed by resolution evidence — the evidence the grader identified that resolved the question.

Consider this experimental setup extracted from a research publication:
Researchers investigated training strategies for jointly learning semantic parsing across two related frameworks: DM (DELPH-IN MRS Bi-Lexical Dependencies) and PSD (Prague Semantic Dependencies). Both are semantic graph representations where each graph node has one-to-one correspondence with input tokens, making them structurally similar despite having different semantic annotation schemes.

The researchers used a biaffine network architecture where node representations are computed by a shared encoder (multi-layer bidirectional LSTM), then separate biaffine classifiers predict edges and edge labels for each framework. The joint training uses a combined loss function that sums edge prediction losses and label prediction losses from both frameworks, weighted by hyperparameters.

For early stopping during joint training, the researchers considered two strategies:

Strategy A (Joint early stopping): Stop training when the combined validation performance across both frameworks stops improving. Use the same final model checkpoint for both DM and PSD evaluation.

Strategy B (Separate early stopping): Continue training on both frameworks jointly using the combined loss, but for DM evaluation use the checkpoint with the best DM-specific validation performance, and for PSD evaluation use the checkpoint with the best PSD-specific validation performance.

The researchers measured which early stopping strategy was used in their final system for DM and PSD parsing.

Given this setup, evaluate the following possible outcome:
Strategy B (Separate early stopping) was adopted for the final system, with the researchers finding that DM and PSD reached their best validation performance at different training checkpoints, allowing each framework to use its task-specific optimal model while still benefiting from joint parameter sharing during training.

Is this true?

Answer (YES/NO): YES